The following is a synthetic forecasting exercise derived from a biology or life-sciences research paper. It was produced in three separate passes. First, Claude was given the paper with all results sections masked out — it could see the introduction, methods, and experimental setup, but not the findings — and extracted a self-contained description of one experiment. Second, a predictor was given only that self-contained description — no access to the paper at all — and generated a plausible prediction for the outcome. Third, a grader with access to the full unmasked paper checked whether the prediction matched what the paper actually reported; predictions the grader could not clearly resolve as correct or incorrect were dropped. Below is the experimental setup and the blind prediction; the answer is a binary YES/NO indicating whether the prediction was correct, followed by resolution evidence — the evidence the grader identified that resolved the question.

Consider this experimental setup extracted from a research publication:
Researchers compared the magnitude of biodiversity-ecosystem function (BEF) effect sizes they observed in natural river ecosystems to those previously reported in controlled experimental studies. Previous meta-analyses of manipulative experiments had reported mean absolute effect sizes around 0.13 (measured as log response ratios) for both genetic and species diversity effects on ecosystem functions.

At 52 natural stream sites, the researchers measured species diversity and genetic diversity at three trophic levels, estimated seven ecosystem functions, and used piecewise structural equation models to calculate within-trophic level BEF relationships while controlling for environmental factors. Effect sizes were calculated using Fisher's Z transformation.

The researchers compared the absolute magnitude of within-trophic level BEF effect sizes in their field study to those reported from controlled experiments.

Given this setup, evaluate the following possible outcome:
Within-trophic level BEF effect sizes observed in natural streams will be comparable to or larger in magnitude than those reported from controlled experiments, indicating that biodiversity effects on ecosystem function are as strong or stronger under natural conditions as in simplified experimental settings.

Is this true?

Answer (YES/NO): YES